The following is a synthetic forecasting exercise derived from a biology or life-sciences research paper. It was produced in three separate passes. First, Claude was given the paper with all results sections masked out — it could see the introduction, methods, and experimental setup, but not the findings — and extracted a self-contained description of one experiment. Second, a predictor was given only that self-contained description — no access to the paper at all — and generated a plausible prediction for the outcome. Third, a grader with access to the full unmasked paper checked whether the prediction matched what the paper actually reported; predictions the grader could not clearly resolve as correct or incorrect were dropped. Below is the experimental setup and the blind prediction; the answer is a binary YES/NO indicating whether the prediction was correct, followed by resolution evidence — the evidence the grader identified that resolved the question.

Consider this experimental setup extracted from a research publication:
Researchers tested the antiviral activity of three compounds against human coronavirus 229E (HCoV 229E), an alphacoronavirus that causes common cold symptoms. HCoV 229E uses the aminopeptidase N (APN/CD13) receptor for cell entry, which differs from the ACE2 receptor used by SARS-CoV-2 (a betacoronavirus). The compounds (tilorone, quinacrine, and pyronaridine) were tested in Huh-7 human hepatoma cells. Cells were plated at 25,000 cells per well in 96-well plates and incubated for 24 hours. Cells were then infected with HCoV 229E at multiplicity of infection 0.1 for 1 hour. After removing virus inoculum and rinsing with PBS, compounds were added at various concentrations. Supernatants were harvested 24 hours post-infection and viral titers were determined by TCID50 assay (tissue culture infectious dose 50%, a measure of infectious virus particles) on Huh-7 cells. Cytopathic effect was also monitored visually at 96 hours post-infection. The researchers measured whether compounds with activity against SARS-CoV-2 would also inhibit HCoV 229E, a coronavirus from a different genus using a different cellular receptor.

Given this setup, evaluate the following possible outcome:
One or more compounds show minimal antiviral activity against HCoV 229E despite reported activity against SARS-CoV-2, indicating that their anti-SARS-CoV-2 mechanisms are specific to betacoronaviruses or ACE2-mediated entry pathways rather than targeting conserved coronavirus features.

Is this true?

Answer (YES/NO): YES